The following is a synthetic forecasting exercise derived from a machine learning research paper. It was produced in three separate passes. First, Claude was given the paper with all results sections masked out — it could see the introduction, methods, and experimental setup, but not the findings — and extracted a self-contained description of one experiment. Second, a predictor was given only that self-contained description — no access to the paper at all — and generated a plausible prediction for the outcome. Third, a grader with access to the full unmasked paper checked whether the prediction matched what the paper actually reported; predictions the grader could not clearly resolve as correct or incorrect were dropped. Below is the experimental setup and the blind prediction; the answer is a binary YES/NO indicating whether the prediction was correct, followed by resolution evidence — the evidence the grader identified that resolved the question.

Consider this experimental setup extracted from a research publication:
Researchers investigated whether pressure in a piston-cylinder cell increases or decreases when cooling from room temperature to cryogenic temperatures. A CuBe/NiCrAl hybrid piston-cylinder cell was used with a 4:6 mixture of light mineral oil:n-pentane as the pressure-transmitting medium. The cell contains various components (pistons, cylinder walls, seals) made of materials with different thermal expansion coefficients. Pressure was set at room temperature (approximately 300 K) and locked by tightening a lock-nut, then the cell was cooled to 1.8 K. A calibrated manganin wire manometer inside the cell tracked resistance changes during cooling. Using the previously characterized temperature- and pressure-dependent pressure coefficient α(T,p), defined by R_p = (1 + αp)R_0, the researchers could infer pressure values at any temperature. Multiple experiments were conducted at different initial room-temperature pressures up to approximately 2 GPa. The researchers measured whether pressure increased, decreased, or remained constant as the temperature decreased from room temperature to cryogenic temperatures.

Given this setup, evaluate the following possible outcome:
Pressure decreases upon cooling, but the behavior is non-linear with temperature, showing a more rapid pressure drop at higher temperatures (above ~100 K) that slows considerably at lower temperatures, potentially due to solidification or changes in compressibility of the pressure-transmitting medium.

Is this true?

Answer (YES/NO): YES